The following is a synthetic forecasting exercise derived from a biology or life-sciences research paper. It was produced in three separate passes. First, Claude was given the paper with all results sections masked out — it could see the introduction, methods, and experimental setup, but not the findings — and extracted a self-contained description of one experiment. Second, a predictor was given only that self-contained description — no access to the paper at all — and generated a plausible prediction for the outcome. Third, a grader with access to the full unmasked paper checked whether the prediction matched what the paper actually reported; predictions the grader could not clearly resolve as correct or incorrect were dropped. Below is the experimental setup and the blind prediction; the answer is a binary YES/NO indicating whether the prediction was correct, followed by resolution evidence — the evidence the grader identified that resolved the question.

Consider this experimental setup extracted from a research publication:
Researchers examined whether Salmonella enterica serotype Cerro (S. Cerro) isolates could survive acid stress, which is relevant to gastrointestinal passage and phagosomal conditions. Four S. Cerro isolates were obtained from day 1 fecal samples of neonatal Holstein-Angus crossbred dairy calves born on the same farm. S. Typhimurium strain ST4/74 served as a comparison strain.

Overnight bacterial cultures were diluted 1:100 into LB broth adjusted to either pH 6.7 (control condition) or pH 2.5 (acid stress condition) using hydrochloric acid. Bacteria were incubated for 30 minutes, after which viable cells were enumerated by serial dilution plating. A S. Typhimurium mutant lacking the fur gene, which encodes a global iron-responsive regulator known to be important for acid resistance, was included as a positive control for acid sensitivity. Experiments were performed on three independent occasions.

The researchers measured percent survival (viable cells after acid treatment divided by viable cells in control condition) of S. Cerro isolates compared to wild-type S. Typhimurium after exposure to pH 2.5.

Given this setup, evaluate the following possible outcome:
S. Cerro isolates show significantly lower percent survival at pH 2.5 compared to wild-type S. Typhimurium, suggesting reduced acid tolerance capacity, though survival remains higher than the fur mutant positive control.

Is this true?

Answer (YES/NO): NO